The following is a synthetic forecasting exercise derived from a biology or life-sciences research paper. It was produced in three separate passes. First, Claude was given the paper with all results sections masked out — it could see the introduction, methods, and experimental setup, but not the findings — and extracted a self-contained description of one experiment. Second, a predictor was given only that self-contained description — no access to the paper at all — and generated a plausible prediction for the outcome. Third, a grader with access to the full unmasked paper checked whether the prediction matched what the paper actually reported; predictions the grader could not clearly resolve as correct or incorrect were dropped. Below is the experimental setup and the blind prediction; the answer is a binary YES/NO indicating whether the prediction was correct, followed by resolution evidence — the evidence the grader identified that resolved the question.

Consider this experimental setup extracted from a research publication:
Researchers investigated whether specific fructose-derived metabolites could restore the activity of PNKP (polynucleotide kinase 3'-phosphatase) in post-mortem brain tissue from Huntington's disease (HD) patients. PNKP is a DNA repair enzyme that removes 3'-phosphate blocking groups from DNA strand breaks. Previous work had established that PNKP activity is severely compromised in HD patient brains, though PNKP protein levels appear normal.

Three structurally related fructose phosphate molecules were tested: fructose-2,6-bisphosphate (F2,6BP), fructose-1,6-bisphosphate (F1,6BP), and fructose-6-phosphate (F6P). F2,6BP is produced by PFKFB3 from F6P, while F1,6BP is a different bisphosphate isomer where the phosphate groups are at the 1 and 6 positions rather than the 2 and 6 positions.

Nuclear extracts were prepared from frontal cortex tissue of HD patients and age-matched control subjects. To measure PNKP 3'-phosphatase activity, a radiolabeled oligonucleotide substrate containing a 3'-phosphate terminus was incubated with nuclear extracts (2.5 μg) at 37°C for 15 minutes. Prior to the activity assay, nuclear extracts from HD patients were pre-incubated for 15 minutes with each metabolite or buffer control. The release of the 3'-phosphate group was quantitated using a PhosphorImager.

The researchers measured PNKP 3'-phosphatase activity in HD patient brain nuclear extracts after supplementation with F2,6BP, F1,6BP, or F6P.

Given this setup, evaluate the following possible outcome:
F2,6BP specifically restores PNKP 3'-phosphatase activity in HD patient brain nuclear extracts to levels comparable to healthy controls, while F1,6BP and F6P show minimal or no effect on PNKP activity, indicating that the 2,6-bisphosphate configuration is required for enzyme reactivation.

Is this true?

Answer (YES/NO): YES